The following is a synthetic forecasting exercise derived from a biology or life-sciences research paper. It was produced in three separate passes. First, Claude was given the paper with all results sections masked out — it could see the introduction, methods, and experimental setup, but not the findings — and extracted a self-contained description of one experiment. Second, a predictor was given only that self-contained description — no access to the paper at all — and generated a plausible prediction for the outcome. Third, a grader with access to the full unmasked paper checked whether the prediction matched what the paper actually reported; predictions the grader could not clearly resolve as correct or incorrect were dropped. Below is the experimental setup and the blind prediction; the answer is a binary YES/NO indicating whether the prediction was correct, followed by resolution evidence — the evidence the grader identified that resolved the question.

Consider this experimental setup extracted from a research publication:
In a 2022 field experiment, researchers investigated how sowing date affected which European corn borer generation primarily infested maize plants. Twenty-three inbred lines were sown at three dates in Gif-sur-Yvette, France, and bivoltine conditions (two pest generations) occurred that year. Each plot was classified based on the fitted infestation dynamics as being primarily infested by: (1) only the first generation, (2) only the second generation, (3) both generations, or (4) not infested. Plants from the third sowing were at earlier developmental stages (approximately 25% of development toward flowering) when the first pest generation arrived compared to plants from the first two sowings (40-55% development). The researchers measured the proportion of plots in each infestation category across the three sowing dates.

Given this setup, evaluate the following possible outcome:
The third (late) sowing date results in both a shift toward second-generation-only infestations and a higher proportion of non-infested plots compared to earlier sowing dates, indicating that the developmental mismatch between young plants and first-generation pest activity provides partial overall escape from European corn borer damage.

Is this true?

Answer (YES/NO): NO